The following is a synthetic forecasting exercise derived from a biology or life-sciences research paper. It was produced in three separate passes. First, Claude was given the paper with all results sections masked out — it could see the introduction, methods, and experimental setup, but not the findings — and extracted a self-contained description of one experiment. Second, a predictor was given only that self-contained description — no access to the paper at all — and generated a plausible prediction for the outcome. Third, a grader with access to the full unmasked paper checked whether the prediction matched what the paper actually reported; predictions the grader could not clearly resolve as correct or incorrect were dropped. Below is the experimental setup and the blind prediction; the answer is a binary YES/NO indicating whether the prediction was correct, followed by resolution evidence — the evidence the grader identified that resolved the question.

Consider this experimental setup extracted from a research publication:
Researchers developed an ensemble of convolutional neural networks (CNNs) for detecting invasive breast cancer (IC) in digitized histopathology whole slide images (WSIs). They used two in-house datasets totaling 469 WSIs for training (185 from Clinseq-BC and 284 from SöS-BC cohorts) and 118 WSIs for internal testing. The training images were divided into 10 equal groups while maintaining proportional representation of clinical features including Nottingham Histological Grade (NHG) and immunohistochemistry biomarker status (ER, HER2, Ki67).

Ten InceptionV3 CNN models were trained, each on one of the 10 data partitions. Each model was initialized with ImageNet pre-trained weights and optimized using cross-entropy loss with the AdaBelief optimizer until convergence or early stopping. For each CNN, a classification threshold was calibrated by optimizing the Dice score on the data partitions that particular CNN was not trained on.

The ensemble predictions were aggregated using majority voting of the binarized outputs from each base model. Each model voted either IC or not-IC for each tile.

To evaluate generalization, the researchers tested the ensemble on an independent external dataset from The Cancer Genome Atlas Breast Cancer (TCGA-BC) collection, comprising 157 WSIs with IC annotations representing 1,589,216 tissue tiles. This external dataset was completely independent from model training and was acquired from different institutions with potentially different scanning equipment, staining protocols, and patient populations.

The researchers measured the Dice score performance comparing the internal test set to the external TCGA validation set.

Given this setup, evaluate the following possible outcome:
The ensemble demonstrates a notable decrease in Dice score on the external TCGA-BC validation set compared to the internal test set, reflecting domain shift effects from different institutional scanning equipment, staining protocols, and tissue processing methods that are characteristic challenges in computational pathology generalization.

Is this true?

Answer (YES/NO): NO